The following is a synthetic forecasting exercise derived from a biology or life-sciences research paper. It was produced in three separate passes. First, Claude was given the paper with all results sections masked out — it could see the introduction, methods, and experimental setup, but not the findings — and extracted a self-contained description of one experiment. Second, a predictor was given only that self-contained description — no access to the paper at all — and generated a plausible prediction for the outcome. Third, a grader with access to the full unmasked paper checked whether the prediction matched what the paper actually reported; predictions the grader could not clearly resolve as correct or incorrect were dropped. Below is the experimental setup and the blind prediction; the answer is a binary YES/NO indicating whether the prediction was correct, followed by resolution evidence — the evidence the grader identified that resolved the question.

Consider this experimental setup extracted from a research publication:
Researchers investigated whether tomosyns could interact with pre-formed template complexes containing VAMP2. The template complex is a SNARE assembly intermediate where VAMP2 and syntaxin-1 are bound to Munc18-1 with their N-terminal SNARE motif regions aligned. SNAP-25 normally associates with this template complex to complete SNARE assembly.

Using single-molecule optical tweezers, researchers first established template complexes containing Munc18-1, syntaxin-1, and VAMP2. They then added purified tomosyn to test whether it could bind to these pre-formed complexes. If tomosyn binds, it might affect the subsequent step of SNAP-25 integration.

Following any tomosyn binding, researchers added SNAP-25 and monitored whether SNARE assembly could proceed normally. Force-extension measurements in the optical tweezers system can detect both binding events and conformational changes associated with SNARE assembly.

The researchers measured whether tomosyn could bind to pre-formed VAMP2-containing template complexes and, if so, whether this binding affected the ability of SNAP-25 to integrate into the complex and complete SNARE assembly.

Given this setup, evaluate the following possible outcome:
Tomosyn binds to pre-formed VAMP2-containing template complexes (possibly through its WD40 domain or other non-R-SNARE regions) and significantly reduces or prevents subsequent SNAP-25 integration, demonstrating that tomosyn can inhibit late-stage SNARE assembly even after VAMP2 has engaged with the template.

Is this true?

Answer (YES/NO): YES